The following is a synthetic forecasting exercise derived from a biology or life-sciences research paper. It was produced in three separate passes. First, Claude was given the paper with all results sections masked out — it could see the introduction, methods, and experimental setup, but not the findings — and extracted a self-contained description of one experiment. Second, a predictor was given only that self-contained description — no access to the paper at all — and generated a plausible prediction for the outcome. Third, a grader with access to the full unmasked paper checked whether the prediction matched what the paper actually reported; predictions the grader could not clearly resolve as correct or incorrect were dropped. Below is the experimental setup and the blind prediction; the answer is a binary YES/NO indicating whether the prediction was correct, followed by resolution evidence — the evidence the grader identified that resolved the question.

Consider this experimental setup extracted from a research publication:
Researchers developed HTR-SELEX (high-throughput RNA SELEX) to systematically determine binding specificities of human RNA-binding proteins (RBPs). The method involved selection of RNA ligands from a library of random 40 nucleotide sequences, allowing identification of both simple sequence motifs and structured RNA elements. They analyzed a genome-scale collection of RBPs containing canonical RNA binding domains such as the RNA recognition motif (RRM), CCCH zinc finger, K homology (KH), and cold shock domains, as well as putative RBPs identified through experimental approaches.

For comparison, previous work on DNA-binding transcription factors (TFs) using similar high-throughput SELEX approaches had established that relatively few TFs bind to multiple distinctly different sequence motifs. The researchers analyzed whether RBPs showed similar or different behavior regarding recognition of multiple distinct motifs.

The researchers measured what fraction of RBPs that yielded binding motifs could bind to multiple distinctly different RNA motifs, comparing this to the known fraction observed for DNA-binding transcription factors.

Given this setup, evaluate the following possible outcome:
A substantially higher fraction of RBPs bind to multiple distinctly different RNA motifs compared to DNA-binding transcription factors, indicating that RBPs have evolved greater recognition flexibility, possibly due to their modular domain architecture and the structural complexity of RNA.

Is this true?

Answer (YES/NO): YES